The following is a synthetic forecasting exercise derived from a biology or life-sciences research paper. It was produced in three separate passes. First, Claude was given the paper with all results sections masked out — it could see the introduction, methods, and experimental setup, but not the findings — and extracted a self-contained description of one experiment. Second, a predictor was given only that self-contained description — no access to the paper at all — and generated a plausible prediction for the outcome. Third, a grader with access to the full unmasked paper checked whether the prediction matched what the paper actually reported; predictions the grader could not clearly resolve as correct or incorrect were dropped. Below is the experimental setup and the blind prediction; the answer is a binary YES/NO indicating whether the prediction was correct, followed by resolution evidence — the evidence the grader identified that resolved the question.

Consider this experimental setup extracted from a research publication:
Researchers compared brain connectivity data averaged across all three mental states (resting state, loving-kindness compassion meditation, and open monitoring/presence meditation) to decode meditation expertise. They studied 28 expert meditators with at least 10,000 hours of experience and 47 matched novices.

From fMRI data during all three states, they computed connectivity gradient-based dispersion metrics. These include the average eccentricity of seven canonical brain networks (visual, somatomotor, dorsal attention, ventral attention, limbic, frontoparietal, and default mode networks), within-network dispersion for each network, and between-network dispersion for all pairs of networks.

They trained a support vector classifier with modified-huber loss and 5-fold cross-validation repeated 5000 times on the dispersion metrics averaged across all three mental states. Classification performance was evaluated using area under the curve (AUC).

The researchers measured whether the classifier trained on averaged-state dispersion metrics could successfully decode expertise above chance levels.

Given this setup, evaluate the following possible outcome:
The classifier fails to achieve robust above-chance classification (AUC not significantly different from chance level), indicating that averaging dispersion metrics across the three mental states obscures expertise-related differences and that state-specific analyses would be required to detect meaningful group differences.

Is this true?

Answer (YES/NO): NO